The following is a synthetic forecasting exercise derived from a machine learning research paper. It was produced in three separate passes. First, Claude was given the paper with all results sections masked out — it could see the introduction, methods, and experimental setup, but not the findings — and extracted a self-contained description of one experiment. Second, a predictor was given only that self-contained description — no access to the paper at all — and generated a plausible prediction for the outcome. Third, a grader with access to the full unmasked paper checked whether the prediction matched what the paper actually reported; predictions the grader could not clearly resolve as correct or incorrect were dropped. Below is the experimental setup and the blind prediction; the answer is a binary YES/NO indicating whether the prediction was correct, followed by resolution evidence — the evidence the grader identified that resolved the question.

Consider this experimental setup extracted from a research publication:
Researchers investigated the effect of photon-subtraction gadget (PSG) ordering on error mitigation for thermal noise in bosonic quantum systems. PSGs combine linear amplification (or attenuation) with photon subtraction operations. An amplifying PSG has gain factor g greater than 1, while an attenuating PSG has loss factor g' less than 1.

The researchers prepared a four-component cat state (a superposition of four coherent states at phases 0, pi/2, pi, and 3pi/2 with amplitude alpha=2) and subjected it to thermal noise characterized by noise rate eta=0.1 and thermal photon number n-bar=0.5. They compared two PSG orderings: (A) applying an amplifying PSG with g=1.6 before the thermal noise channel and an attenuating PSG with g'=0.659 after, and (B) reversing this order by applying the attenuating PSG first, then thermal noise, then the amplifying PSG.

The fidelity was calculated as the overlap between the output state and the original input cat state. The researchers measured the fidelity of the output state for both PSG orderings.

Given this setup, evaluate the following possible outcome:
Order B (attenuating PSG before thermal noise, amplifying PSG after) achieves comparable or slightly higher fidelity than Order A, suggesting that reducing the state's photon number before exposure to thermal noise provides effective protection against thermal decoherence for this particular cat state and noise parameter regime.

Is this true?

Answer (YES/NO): NO